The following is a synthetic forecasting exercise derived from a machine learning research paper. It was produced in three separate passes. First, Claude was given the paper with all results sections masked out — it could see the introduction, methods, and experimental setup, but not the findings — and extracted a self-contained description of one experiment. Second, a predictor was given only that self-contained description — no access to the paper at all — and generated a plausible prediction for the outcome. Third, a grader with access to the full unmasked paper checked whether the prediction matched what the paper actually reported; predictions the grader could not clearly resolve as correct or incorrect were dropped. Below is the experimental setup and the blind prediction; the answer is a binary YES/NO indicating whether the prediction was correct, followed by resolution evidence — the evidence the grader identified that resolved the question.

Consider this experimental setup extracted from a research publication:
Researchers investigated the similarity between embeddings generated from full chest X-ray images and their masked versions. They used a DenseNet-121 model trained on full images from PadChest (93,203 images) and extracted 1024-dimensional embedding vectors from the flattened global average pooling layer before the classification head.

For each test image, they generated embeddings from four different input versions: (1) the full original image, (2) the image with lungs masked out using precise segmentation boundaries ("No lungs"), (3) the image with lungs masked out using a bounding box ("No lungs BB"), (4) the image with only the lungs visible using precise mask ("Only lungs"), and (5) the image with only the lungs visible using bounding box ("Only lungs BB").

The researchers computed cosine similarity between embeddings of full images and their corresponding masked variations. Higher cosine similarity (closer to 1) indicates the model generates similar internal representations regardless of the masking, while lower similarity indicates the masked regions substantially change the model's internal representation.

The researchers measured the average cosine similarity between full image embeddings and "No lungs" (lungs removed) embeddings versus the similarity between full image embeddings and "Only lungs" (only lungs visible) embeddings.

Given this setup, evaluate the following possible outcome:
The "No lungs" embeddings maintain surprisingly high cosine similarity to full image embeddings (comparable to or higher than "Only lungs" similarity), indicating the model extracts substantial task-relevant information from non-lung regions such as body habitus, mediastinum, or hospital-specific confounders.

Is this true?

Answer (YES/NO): YES